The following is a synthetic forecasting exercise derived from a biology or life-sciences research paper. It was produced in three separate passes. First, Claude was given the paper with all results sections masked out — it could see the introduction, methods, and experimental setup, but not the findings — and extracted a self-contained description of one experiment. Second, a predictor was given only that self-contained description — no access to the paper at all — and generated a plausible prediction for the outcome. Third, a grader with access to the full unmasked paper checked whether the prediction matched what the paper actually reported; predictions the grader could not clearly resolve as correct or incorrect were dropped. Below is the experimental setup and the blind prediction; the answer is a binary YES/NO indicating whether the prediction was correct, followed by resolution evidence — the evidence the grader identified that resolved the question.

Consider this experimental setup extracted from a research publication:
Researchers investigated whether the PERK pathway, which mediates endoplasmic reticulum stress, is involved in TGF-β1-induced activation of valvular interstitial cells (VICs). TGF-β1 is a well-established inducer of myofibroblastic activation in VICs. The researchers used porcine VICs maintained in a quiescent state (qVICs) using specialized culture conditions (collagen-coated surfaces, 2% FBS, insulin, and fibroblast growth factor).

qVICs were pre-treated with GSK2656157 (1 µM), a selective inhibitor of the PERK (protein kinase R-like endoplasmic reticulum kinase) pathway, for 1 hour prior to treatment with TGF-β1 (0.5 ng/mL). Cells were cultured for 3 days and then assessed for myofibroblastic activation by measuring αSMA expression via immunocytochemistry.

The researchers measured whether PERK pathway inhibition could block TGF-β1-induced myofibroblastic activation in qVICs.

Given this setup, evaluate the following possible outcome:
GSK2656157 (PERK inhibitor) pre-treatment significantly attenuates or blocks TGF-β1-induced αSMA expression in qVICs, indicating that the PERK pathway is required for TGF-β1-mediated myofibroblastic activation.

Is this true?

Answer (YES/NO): NO